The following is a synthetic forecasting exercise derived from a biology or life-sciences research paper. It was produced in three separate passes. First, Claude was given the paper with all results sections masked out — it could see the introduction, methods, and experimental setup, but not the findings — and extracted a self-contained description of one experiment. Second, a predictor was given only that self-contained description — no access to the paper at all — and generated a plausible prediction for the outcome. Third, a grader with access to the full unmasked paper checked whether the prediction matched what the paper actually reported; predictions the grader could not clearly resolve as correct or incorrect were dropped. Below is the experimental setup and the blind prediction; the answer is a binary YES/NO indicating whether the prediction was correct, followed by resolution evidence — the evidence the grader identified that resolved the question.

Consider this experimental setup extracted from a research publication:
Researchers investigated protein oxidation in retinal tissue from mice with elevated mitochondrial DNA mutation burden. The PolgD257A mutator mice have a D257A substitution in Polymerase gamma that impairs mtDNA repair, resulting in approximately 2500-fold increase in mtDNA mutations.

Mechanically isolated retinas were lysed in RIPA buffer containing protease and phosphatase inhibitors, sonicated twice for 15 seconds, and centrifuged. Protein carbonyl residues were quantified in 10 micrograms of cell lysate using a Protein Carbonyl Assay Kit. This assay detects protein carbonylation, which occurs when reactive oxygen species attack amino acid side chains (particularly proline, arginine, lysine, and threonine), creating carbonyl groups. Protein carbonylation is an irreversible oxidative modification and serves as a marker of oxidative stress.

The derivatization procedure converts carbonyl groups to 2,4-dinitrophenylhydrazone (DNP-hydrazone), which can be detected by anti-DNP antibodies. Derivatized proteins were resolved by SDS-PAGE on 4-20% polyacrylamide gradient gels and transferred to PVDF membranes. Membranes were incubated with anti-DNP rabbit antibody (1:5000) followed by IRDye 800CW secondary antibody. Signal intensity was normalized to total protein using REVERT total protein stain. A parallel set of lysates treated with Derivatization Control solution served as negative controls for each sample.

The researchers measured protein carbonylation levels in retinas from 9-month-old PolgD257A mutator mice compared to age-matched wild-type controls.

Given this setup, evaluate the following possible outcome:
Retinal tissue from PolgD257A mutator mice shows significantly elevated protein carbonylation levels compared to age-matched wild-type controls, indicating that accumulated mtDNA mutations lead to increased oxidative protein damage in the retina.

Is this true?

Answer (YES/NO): NO